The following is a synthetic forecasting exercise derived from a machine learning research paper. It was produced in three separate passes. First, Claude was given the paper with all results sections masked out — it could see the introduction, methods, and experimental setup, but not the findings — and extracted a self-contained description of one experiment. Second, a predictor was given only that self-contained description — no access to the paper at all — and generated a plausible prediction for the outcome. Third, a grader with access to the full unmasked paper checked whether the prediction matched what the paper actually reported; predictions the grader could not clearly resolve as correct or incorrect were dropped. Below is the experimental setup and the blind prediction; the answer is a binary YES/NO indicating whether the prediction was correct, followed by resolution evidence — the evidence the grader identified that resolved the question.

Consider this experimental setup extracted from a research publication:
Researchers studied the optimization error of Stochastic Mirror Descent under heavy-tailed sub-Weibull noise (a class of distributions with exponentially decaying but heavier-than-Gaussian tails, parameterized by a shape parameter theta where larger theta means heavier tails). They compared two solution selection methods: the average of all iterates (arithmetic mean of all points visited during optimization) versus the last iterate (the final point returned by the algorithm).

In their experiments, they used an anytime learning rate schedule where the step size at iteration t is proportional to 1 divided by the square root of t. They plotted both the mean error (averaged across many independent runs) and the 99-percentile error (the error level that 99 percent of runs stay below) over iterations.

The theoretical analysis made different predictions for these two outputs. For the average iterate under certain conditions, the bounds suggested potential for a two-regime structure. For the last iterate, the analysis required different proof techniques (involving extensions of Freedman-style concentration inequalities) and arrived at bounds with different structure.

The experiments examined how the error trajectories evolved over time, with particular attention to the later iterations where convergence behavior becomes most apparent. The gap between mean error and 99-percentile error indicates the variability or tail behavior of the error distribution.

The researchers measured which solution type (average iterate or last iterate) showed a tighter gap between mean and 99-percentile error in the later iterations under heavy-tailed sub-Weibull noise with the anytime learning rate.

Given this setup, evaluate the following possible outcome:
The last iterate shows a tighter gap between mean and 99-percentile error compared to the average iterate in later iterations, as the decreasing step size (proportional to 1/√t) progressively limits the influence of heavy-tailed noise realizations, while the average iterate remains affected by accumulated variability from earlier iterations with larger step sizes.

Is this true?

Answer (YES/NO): NO